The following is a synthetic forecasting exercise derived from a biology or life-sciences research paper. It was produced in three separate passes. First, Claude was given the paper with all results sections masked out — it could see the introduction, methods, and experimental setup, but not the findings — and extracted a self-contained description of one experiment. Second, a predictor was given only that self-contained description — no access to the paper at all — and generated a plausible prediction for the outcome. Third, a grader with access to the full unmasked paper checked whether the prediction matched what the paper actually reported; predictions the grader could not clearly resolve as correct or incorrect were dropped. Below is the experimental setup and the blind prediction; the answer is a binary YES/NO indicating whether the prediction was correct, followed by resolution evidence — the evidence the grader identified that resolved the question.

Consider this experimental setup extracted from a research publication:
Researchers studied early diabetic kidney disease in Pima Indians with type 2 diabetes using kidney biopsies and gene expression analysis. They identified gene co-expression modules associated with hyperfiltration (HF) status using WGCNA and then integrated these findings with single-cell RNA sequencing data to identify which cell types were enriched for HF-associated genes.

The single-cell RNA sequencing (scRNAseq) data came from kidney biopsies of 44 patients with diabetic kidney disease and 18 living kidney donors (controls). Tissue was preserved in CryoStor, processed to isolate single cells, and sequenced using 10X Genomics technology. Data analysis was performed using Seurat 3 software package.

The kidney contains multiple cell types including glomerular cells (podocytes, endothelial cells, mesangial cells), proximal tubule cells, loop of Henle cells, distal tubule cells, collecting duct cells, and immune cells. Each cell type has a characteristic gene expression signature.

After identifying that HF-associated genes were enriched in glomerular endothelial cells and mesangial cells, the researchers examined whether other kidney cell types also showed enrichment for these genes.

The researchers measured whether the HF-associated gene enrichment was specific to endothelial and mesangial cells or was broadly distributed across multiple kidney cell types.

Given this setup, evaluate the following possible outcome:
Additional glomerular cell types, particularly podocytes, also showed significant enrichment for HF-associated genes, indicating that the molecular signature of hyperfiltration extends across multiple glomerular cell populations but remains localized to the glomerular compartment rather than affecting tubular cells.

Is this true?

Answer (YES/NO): NO